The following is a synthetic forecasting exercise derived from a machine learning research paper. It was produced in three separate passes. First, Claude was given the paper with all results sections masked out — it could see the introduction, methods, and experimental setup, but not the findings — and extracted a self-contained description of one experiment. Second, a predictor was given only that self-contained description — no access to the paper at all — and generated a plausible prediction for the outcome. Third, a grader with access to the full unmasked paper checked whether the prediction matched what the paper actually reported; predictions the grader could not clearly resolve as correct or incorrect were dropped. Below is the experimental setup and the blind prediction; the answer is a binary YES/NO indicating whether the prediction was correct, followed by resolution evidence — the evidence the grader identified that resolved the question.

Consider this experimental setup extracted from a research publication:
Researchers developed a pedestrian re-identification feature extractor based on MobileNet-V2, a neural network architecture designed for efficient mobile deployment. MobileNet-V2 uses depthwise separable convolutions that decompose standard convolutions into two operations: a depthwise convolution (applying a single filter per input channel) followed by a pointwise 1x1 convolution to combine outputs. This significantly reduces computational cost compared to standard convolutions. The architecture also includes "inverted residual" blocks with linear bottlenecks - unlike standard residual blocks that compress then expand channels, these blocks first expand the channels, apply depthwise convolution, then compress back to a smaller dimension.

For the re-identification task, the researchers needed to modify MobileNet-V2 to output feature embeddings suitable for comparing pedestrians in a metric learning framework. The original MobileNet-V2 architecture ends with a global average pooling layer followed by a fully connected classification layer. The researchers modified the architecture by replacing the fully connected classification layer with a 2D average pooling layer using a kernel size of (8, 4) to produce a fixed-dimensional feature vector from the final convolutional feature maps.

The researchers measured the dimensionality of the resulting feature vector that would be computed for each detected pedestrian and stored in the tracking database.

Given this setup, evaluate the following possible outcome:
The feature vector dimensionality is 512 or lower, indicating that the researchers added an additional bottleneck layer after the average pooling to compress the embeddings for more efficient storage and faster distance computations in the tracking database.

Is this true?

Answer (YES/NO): NO